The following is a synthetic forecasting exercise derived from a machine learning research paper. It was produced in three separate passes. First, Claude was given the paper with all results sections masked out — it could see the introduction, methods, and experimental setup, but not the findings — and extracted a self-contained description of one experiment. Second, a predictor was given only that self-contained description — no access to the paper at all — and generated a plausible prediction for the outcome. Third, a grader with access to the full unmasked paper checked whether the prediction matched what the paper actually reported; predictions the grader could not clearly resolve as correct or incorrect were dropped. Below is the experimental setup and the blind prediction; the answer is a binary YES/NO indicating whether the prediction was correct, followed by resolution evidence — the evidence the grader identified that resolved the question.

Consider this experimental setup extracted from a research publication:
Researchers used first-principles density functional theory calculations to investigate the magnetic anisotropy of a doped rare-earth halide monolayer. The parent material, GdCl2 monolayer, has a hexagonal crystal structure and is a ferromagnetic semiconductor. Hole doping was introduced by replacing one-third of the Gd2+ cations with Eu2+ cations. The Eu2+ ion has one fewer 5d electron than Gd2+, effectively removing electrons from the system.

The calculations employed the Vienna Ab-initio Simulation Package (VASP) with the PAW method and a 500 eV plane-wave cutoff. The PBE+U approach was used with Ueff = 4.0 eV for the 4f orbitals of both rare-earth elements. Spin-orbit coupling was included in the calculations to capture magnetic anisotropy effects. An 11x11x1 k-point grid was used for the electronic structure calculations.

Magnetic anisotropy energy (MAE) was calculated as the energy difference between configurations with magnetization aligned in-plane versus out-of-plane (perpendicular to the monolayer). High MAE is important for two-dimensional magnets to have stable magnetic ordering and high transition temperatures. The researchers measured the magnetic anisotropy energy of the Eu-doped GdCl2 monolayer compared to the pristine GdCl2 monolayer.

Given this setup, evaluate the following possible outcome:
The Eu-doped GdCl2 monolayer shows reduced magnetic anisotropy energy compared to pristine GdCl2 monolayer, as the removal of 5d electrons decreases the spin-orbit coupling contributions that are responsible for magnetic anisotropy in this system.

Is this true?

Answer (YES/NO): NO